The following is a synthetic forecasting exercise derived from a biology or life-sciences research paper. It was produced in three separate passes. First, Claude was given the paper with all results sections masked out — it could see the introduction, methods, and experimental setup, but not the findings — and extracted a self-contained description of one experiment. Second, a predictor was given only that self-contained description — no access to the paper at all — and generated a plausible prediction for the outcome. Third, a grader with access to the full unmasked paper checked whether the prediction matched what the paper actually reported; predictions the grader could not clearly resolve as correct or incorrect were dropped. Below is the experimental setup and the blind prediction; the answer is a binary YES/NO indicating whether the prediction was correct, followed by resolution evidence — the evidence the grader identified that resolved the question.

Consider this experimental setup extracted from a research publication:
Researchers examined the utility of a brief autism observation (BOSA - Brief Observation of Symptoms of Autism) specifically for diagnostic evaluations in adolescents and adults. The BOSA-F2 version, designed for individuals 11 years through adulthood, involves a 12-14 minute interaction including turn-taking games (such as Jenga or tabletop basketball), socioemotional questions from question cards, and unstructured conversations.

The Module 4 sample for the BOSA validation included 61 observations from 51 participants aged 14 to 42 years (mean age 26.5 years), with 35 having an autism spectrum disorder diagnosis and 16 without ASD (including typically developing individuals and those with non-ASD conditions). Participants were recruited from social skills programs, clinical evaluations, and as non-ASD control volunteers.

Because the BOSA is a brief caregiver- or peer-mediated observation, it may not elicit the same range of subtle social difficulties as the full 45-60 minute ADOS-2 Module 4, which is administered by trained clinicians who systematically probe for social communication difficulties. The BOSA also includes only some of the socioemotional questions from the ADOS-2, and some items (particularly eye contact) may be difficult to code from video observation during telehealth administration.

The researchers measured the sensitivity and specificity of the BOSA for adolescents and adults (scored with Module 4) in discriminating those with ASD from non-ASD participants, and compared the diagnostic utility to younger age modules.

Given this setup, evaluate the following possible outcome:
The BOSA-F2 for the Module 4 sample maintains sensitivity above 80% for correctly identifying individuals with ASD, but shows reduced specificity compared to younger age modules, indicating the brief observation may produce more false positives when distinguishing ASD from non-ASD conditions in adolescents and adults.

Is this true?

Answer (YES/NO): NO